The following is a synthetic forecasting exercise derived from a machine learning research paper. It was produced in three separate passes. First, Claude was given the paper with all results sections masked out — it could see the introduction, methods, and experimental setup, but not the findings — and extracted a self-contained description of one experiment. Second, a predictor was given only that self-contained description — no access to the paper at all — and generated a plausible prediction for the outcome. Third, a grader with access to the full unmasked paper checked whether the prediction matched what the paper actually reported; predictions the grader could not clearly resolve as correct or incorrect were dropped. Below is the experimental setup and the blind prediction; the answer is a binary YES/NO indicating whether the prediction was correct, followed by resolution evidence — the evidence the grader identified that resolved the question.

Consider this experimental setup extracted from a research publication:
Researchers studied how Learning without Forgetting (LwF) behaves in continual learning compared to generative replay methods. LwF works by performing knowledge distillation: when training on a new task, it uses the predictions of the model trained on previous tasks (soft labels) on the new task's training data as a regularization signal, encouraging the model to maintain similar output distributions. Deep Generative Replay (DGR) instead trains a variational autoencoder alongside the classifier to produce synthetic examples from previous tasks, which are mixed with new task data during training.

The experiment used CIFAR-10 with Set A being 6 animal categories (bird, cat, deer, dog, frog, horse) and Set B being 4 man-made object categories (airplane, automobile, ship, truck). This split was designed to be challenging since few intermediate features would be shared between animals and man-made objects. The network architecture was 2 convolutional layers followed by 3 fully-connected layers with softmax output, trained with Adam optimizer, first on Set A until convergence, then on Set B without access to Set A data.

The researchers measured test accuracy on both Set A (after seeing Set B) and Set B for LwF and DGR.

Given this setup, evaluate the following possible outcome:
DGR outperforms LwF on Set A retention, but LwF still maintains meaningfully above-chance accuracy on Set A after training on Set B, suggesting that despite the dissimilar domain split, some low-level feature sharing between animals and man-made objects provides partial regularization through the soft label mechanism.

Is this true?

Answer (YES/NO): NO